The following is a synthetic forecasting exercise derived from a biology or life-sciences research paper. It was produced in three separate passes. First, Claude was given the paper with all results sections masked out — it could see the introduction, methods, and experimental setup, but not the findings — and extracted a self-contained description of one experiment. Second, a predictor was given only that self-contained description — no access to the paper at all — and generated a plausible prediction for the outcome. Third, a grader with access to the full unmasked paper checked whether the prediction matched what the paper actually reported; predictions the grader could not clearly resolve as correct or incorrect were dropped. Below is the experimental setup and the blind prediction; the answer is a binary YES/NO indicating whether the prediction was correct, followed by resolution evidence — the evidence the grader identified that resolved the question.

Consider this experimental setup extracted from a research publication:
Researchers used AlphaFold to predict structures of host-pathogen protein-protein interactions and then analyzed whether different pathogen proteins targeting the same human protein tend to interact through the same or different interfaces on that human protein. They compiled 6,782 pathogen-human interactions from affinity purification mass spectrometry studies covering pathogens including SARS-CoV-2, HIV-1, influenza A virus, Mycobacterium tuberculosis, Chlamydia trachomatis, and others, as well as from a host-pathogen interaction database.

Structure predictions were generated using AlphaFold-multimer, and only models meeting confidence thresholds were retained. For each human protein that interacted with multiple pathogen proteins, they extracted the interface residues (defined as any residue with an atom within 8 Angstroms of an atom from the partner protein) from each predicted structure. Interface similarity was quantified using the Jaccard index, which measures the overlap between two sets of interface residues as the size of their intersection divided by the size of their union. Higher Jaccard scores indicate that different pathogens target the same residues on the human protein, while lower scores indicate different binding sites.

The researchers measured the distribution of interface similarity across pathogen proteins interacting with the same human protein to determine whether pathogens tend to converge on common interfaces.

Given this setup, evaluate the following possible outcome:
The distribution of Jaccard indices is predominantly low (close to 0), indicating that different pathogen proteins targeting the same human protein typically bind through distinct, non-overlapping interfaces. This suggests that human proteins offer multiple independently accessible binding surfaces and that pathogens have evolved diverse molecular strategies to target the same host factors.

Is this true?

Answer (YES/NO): NO